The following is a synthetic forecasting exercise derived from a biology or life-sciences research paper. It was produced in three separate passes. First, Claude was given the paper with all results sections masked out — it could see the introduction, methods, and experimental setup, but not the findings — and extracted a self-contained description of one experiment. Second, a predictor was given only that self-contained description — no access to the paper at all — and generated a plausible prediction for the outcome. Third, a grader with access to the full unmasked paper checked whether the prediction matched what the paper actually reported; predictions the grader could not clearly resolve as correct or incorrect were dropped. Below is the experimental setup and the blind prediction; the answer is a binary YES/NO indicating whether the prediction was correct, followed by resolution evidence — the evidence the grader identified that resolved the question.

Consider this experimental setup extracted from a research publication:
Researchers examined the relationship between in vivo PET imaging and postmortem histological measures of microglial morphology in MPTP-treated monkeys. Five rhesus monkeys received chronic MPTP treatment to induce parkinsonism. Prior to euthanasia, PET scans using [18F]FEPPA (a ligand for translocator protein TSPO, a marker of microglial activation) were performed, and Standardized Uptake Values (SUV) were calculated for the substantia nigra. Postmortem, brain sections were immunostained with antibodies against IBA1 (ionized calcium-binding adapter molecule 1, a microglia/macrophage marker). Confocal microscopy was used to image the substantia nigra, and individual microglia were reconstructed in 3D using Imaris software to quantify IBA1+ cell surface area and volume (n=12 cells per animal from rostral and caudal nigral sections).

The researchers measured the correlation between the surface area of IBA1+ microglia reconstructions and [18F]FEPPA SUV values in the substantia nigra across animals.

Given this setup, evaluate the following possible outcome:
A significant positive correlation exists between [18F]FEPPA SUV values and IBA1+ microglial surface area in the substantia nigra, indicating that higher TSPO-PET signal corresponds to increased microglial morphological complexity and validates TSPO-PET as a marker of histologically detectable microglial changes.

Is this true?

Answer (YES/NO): YES